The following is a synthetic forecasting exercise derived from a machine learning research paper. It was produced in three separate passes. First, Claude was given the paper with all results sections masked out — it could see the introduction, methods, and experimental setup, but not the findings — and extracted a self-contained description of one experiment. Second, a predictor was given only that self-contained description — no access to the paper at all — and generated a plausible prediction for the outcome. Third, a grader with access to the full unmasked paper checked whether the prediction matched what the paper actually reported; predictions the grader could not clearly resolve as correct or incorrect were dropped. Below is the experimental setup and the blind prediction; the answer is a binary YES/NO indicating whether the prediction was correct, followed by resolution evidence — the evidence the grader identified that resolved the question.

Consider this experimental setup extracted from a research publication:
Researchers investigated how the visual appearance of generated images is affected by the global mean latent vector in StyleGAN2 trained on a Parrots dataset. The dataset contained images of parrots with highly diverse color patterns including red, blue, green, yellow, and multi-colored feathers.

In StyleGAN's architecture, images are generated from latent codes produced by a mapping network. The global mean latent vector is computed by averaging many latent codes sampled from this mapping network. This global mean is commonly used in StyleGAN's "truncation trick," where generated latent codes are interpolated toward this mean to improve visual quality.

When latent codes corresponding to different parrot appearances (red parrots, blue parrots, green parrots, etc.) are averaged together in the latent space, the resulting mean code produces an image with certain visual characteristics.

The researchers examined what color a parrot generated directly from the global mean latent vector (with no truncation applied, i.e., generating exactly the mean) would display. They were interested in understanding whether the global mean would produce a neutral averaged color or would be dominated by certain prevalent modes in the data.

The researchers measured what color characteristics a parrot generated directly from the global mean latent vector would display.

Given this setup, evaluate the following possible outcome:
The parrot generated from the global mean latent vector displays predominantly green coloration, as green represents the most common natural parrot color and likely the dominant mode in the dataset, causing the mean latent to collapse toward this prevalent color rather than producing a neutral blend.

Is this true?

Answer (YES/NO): YES